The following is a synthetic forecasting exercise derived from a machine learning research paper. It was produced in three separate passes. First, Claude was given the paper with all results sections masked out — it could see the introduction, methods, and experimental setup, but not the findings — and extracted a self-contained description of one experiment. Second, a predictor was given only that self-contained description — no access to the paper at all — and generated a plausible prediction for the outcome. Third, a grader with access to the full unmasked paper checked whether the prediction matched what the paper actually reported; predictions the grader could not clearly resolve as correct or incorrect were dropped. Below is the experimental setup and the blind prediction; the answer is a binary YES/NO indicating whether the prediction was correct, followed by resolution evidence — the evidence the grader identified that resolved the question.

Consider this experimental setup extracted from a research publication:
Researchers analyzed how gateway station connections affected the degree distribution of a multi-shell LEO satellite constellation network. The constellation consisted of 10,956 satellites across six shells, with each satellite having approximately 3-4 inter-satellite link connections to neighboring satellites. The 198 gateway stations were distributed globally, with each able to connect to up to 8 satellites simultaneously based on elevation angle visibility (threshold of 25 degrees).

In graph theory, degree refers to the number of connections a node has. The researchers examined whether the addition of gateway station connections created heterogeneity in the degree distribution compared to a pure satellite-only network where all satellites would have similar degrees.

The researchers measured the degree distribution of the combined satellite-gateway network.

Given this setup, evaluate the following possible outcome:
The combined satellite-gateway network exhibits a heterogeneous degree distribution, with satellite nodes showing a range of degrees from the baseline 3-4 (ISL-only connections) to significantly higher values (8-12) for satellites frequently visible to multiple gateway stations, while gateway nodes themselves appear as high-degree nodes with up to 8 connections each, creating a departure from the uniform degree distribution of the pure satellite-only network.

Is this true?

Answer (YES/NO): NO